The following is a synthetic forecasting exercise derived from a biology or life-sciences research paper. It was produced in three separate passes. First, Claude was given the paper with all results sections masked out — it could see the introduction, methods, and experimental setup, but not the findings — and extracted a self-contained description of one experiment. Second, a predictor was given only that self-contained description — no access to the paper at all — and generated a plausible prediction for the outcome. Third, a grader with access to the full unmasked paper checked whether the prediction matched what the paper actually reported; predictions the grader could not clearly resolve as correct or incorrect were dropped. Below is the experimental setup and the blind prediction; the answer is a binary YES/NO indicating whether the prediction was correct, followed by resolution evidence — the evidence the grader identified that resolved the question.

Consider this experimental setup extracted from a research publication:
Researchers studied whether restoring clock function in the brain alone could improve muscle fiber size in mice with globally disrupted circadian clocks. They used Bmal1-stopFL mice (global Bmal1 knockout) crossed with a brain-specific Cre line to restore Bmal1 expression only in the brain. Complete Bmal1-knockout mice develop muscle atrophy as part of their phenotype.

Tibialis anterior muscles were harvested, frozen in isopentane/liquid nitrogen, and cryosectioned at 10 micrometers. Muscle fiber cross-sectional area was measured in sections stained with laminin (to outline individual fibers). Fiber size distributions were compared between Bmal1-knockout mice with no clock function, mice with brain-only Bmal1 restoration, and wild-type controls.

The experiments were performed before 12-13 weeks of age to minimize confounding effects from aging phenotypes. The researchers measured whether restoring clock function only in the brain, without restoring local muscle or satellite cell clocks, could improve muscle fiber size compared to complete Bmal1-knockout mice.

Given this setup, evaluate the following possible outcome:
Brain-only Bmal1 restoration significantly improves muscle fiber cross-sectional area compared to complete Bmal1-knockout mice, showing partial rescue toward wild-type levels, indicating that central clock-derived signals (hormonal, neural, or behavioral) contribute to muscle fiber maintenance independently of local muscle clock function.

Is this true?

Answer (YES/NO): YES